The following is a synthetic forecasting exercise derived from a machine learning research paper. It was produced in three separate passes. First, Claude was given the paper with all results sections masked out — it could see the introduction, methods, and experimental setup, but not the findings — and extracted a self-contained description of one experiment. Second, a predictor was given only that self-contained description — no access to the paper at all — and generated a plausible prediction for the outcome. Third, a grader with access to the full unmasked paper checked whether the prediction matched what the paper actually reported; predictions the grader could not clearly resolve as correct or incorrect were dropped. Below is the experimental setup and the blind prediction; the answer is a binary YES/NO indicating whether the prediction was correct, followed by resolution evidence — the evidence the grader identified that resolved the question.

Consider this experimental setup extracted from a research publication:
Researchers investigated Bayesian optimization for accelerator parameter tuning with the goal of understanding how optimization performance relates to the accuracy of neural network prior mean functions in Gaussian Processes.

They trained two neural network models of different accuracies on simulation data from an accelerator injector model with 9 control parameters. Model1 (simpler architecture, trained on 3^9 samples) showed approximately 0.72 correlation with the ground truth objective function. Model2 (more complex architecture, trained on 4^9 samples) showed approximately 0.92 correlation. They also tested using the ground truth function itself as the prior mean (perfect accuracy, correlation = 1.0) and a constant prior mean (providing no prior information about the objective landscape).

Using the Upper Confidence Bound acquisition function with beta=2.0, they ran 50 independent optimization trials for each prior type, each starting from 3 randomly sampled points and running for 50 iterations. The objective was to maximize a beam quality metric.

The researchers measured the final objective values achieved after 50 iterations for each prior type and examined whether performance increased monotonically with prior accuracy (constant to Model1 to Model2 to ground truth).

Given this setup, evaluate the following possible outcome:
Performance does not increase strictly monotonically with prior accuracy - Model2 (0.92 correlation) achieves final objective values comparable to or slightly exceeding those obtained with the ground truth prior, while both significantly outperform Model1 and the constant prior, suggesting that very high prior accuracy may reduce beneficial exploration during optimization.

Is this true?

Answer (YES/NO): NO